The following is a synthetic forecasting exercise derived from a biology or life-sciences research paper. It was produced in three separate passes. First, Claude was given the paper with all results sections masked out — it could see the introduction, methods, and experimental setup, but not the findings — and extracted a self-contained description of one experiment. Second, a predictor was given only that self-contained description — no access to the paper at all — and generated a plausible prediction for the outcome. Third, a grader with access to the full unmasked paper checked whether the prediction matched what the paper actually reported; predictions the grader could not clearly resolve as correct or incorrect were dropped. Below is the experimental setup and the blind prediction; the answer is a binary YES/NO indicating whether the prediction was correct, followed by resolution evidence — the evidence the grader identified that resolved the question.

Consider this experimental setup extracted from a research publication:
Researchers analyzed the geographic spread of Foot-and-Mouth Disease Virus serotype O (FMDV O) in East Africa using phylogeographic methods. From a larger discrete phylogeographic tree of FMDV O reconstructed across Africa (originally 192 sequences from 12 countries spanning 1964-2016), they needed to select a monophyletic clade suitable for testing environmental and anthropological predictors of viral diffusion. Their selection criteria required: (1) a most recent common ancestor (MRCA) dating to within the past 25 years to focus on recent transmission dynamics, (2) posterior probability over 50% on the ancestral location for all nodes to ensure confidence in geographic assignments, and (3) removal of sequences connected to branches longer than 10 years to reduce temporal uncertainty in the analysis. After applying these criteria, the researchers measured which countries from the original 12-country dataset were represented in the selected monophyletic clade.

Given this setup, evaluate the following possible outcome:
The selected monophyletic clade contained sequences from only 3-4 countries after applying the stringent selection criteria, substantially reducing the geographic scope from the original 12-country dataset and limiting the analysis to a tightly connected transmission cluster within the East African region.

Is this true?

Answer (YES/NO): YES